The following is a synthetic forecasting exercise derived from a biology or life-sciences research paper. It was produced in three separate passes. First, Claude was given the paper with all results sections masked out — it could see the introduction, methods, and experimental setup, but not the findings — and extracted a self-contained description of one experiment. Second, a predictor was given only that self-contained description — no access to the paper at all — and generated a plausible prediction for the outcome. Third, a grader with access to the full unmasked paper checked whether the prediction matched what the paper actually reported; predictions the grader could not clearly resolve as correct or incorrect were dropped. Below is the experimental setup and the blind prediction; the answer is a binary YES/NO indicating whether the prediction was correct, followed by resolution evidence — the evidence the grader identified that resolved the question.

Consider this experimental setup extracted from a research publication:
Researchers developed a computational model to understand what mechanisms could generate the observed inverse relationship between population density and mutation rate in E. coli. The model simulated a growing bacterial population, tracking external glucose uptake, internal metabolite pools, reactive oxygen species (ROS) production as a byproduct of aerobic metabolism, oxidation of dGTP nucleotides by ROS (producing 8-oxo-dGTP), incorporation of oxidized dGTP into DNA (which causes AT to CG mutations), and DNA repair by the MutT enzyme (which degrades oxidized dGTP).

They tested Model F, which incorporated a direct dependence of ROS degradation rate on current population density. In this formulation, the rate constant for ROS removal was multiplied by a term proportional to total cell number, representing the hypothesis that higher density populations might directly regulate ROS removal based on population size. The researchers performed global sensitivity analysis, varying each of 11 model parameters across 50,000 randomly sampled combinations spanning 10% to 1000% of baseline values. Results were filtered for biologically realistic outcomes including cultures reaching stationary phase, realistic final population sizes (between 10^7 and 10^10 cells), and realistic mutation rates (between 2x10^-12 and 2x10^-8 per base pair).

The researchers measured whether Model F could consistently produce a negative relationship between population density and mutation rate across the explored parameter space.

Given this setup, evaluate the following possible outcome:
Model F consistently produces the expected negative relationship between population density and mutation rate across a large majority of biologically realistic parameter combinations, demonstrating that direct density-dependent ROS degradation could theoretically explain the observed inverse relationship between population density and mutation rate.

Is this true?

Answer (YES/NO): YES